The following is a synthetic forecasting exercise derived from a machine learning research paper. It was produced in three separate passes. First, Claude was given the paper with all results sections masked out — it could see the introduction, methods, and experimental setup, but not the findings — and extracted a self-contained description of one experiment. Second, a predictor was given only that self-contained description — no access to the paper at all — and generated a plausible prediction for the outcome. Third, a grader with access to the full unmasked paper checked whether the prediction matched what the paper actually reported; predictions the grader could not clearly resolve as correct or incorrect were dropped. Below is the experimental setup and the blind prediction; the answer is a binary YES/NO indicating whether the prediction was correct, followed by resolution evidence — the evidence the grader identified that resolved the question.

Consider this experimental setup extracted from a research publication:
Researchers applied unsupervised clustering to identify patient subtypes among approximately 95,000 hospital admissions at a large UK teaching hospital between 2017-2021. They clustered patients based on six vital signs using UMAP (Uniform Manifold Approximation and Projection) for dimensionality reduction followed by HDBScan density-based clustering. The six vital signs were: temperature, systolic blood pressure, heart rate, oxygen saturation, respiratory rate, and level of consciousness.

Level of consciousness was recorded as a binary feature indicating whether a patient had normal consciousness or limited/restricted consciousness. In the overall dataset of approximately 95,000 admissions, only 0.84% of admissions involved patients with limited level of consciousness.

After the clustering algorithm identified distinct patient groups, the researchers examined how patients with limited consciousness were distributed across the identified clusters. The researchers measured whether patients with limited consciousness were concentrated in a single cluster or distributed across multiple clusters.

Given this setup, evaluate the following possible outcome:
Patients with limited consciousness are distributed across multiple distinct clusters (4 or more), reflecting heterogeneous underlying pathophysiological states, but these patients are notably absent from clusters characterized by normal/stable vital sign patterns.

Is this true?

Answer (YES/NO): NO